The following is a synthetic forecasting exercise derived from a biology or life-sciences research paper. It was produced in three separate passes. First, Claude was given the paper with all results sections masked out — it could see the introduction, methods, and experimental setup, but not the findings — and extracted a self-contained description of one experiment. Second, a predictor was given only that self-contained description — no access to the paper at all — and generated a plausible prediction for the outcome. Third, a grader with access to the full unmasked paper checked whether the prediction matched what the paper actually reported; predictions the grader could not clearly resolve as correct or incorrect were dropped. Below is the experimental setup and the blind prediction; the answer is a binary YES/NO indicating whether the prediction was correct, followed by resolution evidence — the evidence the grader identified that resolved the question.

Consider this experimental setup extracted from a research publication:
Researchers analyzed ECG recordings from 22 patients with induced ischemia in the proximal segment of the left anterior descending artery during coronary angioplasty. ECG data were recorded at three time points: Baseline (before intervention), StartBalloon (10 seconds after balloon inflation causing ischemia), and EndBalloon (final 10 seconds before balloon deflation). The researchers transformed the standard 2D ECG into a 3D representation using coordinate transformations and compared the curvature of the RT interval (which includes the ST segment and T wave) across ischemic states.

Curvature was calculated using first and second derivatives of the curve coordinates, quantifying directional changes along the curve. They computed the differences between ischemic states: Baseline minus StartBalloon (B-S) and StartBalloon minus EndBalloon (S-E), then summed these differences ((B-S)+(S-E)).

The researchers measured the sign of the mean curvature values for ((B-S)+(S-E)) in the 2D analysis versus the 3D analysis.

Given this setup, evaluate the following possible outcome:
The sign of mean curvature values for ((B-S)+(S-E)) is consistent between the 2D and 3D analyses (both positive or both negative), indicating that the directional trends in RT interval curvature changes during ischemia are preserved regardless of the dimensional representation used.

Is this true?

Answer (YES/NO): NO